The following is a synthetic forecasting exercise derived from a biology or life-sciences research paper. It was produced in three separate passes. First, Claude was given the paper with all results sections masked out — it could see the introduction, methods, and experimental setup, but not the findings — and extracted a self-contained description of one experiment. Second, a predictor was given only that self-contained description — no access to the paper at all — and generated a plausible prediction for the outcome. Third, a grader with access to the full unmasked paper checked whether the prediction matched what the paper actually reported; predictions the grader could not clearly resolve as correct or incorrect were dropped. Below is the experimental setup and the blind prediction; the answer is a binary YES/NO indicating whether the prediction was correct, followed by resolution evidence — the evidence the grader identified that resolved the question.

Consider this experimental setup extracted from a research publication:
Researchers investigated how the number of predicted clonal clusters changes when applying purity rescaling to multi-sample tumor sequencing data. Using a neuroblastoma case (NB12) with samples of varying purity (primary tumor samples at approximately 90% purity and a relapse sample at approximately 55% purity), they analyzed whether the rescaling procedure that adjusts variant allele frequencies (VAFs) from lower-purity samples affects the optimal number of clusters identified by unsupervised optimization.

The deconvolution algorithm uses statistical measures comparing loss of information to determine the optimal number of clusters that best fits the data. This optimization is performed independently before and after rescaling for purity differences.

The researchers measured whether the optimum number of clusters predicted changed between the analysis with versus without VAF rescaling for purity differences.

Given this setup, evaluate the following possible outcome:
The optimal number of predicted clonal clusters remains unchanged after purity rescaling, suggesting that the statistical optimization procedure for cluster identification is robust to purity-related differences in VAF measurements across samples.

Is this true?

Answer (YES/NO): YES